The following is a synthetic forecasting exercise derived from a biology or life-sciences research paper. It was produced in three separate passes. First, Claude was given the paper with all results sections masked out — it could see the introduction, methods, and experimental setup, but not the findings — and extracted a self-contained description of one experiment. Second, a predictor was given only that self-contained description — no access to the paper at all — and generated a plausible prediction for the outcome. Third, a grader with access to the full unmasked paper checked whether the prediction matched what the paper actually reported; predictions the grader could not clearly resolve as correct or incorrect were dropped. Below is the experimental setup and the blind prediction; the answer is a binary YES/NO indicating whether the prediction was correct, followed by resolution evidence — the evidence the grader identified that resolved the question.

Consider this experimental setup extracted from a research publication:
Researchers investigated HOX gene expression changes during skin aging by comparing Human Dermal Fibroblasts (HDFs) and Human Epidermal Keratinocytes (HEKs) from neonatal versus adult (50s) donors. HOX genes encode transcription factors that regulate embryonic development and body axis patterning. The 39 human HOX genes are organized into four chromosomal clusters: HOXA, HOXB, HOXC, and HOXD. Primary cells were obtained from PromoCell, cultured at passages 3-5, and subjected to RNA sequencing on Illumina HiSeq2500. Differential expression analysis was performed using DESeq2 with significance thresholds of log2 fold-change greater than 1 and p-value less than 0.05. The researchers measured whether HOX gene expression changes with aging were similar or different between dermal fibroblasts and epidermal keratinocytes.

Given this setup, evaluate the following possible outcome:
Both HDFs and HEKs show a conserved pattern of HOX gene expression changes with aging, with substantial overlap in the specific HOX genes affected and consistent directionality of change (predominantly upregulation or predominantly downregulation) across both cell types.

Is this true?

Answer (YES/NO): NO